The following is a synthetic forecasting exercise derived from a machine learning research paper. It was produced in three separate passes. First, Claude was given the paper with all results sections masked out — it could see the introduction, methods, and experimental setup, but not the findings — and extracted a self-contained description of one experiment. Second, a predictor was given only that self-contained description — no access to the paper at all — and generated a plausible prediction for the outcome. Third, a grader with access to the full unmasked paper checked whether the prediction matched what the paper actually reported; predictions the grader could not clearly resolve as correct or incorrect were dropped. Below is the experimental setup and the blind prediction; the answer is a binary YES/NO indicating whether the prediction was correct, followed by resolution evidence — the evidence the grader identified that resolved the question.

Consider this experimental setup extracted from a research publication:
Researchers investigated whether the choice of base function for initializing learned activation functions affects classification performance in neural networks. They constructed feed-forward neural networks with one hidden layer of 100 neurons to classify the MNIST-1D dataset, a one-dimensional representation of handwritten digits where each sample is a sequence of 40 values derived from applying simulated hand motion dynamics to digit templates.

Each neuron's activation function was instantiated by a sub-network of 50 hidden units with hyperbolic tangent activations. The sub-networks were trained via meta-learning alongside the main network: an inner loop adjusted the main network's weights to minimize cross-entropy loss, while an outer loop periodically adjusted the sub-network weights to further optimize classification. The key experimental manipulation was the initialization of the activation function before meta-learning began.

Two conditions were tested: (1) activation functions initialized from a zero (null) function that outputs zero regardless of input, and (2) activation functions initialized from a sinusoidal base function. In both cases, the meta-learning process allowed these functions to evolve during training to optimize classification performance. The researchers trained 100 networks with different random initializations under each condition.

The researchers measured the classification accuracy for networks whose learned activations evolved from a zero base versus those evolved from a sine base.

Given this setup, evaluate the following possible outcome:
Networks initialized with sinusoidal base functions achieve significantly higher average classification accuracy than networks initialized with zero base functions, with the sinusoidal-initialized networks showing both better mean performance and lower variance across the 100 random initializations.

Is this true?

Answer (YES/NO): NO